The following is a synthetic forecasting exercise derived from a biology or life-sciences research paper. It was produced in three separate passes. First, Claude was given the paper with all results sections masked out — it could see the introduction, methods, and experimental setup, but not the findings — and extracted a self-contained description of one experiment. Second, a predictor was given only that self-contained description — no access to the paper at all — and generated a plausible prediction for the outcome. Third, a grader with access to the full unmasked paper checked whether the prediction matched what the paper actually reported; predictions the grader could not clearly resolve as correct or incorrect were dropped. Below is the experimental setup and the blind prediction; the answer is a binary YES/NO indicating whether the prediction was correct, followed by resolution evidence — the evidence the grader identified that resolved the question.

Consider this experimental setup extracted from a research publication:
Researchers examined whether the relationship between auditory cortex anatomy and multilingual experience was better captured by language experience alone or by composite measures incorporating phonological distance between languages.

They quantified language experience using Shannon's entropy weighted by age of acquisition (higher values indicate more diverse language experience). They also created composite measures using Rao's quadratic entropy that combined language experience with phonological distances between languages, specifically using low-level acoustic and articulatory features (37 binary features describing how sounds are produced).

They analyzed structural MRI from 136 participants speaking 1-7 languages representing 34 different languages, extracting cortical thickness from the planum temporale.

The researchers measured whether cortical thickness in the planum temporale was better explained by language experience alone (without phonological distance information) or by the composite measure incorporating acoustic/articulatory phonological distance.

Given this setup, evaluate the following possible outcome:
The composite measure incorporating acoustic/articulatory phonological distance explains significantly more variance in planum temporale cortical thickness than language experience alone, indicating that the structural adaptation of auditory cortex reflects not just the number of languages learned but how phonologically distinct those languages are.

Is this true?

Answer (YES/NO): NO